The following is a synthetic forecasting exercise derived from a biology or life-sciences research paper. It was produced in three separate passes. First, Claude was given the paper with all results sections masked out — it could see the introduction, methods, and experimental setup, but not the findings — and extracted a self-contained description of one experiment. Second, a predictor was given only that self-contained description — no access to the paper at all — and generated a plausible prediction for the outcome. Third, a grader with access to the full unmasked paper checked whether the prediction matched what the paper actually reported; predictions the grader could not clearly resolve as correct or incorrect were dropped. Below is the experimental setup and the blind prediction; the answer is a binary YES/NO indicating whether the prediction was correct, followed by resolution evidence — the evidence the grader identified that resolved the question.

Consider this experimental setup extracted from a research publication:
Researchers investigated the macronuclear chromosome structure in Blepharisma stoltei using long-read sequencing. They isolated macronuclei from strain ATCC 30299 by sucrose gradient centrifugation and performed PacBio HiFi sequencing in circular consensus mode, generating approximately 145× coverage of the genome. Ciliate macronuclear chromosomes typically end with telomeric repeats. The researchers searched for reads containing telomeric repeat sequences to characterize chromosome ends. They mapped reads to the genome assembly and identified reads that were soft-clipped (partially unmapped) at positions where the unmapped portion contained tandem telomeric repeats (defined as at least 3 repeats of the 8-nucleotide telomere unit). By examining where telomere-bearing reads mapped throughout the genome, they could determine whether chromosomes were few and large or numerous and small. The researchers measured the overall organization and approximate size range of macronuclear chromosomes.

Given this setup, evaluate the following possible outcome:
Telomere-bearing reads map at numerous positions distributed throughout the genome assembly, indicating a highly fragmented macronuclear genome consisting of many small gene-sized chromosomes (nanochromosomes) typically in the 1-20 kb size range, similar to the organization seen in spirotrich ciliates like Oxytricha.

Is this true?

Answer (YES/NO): NO